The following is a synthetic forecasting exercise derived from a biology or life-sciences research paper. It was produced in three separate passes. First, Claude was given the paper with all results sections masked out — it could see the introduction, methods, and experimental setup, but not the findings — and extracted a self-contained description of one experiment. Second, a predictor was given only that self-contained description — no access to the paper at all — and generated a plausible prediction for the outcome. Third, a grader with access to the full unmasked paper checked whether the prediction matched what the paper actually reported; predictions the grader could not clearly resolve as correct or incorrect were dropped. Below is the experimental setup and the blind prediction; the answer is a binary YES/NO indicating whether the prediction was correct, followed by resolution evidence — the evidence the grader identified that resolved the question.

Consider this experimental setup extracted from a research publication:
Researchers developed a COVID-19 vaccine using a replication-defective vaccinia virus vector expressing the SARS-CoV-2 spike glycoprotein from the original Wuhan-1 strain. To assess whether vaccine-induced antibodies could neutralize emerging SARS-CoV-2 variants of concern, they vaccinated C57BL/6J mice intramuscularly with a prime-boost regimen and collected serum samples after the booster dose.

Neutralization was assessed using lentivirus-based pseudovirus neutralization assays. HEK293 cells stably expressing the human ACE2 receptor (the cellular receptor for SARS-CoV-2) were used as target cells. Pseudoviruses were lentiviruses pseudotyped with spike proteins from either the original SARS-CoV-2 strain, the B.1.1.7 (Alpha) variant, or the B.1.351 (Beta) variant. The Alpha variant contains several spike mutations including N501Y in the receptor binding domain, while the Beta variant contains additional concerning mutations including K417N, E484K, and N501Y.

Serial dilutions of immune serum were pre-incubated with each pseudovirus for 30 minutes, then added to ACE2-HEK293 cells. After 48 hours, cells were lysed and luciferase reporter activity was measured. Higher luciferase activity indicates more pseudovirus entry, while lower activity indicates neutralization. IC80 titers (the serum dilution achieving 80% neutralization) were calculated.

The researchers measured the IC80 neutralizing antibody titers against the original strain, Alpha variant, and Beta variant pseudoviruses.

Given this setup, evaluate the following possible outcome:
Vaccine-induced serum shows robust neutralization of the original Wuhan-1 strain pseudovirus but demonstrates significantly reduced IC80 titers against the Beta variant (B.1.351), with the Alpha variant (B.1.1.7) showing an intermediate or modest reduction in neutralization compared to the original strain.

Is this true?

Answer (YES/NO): YES